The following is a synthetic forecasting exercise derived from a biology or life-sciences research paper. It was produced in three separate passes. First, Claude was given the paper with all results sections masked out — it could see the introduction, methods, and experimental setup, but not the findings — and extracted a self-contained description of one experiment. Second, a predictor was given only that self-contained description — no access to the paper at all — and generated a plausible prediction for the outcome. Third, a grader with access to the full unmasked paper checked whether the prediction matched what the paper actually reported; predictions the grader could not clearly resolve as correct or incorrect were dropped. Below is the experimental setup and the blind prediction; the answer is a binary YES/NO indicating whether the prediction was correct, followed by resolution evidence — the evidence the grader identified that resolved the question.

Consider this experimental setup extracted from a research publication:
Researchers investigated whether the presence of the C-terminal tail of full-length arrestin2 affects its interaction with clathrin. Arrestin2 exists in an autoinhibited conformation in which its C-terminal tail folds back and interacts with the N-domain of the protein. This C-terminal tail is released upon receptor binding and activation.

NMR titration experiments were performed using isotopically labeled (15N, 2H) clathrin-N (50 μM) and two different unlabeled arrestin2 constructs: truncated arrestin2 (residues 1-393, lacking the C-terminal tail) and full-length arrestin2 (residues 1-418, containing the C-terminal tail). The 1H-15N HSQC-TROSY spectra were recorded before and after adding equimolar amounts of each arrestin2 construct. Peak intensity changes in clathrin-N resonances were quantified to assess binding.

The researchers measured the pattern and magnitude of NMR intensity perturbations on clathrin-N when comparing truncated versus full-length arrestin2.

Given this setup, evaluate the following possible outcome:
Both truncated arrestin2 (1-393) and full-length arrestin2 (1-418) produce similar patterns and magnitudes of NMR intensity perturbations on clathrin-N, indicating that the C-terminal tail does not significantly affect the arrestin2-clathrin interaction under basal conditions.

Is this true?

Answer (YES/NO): YES